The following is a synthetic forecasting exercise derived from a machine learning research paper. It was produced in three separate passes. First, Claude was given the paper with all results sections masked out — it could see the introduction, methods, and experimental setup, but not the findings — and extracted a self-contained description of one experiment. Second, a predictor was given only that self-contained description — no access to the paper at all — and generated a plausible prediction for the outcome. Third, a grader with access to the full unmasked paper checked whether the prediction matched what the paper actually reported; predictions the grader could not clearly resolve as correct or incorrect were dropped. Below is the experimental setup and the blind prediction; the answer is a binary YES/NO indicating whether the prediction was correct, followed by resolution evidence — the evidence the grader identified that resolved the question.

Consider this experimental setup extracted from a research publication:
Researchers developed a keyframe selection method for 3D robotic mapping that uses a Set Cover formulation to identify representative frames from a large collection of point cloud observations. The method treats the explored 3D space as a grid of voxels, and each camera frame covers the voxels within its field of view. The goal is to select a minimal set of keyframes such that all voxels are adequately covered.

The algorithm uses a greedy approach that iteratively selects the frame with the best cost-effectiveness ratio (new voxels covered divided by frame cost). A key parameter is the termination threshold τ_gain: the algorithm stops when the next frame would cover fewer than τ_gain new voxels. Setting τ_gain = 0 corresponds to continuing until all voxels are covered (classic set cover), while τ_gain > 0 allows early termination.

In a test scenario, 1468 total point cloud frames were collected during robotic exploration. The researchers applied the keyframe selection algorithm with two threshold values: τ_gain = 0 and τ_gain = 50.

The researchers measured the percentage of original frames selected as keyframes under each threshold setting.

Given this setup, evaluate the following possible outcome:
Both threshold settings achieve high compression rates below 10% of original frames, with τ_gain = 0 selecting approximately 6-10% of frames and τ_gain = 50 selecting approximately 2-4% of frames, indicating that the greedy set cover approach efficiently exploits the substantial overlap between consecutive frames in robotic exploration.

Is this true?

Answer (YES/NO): NO